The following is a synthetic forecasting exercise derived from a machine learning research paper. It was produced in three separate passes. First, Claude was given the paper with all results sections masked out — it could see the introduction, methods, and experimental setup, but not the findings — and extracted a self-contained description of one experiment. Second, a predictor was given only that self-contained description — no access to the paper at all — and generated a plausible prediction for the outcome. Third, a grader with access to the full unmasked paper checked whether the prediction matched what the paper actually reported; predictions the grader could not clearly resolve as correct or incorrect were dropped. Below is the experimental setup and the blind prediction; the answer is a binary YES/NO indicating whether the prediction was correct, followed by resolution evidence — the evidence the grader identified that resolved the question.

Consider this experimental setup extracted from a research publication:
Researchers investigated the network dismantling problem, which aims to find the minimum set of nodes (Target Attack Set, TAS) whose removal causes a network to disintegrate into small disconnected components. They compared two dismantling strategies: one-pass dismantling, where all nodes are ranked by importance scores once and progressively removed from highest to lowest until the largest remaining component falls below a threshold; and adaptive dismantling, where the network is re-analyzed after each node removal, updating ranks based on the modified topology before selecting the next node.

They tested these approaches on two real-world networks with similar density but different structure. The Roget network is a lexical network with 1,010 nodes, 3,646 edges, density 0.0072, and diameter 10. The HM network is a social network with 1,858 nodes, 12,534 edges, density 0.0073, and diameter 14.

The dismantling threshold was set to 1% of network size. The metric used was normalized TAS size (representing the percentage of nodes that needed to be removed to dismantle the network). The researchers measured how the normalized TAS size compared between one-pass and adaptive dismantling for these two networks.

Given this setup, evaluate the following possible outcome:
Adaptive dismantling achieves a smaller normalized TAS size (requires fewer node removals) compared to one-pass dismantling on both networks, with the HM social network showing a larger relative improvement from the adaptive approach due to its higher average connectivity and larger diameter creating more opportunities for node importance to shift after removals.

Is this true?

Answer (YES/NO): YES